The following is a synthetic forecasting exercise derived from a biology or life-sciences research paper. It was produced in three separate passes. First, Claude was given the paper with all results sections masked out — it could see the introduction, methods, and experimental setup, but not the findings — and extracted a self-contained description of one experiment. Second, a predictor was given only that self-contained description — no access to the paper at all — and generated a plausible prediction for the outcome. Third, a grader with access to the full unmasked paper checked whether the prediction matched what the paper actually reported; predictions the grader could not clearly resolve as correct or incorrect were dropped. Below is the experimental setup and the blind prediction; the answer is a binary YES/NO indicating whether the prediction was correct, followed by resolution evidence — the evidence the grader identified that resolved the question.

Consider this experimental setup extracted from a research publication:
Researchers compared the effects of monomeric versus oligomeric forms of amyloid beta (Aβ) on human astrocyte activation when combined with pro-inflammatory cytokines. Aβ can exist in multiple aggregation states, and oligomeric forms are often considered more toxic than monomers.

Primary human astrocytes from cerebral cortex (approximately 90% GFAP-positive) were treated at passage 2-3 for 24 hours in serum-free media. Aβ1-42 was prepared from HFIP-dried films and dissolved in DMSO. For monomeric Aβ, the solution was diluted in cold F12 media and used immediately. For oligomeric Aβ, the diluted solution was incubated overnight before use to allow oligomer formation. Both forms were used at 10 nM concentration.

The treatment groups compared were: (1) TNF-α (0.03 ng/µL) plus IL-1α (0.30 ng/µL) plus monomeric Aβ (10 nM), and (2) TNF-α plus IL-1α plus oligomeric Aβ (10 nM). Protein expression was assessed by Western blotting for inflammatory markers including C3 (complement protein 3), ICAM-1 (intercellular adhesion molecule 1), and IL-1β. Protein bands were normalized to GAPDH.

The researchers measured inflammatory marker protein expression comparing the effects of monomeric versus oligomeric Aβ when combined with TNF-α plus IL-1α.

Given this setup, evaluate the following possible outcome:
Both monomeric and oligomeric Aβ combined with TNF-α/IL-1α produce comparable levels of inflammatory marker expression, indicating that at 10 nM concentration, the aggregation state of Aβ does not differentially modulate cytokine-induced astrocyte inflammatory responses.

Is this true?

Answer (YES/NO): NO